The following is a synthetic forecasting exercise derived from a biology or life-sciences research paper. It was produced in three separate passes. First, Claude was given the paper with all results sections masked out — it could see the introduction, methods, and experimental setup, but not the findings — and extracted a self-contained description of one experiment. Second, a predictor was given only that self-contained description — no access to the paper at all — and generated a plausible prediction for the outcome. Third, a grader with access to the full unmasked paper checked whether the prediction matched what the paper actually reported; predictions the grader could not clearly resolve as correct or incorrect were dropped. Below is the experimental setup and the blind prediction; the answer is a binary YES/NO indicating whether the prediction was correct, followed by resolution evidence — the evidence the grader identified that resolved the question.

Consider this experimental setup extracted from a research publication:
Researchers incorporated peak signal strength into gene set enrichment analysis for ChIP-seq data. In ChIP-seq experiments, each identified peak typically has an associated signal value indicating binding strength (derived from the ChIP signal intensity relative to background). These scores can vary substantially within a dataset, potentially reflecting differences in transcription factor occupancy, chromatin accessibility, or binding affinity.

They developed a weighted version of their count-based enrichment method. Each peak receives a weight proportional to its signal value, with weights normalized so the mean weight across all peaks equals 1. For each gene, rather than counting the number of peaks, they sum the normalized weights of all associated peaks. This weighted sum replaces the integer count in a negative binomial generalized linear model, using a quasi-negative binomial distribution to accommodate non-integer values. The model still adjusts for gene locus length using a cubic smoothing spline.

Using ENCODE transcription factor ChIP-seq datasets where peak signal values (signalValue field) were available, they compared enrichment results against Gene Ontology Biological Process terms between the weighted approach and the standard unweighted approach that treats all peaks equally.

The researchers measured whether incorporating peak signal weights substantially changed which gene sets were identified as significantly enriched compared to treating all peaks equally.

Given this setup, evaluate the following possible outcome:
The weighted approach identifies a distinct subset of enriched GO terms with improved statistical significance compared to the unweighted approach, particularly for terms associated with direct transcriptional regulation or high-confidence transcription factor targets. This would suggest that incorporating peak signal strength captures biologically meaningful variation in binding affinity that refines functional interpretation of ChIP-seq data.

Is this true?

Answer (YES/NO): NO